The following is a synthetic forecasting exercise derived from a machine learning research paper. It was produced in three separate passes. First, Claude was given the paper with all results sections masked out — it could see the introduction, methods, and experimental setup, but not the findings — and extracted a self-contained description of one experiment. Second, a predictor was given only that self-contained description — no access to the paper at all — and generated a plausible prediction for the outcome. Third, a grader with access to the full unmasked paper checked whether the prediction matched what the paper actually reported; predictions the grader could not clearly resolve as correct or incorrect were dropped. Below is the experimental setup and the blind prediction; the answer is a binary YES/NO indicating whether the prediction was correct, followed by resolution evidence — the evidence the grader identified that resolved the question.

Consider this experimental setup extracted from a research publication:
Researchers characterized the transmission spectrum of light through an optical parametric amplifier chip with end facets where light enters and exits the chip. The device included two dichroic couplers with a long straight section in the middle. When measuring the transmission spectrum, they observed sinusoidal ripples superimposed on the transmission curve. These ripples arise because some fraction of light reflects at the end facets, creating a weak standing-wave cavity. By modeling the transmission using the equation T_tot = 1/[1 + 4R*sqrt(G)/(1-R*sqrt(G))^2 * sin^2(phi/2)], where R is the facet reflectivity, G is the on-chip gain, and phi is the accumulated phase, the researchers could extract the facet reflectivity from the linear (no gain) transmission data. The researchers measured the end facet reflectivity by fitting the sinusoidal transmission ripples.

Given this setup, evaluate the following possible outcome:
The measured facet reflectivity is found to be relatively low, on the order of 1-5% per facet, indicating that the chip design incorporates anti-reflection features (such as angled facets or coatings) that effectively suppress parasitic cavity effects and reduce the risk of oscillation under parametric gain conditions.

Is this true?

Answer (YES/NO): NO